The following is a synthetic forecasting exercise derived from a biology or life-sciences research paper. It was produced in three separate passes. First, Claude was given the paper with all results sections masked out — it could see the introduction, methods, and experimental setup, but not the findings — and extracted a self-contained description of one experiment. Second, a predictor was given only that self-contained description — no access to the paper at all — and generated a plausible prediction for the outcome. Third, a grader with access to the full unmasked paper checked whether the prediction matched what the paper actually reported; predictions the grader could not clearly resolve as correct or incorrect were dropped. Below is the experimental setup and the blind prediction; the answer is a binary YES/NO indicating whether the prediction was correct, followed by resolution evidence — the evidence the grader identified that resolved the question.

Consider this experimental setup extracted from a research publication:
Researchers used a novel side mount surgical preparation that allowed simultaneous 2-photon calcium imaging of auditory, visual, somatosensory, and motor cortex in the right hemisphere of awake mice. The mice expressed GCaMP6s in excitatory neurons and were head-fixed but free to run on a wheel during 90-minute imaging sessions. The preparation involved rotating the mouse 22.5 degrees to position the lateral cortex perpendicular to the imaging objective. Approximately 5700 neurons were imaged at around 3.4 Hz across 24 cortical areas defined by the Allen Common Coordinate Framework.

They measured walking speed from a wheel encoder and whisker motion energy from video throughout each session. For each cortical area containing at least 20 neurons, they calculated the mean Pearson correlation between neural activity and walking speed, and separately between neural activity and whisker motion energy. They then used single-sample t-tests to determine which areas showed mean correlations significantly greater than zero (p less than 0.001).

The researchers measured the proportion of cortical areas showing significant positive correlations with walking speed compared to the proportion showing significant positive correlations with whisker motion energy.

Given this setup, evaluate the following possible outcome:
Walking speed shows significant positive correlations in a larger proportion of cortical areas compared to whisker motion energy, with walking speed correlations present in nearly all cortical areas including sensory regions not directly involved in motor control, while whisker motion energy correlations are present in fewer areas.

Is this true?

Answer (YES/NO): NO